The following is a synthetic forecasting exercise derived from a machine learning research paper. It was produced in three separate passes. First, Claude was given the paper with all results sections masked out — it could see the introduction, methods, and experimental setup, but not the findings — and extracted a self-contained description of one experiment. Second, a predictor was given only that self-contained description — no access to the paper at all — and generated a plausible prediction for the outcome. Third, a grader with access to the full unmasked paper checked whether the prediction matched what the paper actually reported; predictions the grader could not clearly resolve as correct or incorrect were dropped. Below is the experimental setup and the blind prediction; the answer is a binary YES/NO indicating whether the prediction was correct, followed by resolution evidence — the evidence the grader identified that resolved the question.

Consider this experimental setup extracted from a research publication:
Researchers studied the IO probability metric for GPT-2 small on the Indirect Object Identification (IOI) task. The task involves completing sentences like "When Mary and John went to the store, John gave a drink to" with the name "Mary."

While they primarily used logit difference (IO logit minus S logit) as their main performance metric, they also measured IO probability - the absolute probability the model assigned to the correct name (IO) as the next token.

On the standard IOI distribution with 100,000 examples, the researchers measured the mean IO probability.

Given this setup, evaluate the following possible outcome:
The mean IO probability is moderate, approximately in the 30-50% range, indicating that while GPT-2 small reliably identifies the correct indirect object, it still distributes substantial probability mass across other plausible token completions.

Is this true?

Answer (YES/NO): YES